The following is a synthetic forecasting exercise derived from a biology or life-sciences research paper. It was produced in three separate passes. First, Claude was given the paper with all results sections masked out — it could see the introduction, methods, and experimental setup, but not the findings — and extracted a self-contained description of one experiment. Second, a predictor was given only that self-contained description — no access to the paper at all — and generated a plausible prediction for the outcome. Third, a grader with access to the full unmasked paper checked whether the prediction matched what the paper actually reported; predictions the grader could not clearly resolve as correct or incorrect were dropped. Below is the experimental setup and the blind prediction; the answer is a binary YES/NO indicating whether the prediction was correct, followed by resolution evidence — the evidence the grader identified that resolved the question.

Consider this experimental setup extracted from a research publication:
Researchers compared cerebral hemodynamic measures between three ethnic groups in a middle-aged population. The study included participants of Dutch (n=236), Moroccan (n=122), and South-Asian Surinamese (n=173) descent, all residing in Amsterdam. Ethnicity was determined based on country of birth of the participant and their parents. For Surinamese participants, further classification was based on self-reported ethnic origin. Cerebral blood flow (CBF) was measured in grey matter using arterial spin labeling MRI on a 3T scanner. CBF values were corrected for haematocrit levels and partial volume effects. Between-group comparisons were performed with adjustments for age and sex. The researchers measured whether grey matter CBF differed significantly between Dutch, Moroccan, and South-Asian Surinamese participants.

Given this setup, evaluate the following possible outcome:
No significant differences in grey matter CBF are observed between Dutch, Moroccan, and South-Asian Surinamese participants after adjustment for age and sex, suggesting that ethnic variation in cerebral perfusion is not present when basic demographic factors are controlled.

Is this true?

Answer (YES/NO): NO